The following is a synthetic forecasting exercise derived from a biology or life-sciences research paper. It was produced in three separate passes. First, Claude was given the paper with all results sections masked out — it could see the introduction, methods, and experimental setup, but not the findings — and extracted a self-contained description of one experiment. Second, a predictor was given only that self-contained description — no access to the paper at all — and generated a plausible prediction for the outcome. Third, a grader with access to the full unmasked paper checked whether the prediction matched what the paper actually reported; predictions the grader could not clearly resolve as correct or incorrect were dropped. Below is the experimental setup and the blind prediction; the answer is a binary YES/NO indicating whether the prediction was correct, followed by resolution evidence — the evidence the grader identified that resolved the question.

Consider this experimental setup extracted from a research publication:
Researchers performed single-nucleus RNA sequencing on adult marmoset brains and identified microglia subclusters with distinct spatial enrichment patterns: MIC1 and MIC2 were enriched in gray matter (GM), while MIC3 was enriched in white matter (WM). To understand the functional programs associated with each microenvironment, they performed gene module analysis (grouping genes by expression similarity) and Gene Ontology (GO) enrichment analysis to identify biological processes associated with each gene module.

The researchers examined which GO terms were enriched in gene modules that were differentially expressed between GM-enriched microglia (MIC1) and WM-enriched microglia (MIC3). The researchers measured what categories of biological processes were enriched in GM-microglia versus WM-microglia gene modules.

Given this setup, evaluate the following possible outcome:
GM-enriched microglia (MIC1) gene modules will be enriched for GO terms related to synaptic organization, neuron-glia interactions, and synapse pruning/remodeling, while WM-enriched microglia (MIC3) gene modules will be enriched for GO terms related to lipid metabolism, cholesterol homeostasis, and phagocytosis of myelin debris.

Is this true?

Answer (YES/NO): NO